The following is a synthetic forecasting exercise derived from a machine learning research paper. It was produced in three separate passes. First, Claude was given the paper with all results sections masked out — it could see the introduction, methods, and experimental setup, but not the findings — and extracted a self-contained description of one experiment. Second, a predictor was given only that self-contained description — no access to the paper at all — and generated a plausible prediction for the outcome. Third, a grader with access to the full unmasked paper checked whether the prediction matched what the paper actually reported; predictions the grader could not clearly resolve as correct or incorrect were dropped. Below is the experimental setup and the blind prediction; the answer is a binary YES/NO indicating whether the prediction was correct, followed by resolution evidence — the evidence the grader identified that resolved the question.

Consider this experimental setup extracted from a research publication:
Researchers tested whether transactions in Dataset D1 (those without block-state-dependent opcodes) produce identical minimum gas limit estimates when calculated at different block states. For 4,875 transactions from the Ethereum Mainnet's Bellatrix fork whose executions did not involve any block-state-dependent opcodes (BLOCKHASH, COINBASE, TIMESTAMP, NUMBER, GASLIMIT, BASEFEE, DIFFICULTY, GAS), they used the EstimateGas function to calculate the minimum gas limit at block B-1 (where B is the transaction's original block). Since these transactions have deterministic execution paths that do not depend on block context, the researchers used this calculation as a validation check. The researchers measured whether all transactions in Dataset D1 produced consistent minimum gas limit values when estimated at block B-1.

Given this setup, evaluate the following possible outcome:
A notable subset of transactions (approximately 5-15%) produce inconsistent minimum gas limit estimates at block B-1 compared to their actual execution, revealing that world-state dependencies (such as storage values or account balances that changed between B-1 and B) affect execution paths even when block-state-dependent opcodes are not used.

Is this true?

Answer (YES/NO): NO